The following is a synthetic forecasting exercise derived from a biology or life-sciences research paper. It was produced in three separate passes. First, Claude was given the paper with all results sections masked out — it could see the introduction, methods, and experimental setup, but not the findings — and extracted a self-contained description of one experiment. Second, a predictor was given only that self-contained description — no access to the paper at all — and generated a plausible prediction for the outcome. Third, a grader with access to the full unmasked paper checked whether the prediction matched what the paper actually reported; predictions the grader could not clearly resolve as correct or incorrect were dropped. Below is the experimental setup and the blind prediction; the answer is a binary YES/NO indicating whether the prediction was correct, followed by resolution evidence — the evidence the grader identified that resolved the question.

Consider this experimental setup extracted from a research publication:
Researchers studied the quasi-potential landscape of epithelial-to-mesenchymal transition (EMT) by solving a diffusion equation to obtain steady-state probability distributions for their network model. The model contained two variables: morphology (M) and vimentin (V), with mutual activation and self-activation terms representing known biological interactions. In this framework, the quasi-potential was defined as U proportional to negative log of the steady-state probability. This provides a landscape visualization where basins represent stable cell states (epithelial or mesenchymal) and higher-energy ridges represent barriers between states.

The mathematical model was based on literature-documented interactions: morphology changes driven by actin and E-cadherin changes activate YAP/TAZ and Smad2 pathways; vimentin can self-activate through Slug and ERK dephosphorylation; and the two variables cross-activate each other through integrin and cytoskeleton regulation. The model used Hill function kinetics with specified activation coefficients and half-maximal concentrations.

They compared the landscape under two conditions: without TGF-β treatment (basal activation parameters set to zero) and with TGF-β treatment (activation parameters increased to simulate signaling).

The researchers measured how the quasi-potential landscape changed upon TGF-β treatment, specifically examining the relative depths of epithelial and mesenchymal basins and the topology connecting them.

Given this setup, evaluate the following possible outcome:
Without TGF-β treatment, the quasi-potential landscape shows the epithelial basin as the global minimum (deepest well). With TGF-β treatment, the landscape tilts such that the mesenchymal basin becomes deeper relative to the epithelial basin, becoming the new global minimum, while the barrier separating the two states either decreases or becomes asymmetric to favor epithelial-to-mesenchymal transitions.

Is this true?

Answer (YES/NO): YES